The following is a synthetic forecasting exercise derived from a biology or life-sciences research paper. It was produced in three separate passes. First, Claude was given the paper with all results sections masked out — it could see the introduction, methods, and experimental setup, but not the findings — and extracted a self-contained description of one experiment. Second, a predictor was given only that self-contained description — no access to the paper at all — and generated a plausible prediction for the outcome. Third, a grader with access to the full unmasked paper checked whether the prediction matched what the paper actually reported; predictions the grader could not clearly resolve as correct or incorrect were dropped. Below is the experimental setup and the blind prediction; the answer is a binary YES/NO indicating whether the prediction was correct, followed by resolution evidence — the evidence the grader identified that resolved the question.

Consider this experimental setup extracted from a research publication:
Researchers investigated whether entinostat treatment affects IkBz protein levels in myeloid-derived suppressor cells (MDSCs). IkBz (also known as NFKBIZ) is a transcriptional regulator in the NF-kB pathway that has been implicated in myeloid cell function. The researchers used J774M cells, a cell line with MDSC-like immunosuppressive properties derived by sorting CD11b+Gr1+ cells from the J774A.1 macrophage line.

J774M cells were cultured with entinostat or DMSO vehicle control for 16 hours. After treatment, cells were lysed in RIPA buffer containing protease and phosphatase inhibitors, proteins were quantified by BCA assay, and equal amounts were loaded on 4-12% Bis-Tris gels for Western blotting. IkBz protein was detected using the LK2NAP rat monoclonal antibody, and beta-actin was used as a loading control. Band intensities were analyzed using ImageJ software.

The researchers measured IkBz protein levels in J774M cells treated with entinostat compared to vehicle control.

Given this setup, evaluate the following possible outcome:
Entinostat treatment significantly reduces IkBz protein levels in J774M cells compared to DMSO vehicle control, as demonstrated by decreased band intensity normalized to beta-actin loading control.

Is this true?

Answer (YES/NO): YES